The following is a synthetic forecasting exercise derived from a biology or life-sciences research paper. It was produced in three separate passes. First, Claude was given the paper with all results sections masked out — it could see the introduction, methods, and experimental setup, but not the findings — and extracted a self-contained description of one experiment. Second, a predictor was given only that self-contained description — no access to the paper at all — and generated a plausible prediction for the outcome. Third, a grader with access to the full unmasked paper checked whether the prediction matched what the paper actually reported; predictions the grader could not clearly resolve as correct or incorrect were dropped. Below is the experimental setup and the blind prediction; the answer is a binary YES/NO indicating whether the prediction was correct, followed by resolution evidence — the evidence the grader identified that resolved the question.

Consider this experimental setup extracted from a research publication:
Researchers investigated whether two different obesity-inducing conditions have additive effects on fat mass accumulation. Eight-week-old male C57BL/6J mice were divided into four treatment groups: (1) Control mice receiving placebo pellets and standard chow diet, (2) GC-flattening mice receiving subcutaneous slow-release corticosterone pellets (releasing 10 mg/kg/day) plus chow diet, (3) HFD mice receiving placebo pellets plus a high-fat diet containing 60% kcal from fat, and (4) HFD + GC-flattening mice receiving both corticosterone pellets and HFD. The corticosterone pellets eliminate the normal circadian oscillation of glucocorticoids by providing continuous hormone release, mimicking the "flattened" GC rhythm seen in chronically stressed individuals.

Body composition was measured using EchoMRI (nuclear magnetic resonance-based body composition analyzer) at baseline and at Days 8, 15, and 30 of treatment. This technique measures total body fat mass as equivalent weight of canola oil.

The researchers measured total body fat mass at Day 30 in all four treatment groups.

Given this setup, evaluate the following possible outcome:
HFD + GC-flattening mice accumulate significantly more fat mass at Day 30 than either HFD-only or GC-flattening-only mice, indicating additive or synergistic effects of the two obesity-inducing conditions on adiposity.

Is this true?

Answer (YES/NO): YES